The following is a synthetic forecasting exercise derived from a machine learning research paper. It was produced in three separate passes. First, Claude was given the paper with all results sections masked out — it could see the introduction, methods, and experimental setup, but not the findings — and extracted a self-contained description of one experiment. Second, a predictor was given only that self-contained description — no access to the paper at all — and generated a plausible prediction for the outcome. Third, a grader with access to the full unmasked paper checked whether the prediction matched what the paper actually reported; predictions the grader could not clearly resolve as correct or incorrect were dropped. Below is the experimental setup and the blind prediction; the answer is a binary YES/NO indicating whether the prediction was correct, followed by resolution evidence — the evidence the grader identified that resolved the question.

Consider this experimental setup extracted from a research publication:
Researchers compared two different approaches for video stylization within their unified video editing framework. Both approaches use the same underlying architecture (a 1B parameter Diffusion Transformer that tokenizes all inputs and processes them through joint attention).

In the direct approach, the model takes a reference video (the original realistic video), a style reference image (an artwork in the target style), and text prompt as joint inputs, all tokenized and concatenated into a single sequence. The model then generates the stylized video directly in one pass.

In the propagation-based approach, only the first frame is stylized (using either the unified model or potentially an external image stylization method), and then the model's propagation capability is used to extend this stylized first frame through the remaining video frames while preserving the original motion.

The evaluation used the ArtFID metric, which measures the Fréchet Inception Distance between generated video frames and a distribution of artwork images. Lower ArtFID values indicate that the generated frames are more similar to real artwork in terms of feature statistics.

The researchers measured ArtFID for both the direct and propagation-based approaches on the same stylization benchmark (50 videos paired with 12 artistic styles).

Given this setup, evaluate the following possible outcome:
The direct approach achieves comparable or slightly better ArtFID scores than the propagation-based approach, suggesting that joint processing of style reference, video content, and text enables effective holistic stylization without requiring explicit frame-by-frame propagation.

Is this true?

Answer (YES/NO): NO